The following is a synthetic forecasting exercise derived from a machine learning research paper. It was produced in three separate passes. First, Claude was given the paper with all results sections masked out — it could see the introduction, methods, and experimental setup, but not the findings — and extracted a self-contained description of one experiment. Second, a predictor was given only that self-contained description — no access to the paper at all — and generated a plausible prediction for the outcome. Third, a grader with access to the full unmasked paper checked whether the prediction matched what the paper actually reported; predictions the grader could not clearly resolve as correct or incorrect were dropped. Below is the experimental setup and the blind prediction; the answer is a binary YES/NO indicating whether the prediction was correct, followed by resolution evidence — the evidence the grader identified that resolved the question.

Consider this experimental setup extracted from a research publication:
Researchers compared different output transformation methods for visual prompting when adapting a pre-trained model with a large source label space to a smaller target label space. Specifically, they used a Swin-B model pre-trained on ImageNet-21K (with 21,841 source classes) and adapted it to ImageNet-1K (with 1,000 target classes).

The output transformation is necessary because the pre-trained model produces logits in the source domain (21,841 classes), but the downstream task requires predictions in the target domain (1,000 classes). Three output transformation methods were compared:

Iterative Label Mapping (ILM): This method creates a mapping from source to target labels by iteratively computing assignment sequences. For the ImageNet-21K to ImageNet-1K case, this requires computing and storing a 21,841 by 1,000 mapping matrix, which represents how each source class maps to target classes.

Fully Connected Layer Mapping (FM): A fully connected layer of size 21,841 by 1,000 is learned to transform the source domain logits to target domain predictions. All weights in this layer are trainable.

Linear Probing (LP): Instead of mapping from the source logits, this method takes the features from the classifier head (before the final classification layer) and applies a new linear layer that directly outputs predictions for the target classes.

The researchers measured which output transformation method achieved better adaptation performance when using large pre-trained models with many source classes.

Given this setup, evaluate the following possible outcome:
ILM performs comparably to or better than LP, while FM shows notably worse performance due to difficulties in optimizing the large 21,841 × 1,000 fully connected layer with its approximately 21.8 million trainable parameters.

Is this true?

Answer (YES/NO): NO